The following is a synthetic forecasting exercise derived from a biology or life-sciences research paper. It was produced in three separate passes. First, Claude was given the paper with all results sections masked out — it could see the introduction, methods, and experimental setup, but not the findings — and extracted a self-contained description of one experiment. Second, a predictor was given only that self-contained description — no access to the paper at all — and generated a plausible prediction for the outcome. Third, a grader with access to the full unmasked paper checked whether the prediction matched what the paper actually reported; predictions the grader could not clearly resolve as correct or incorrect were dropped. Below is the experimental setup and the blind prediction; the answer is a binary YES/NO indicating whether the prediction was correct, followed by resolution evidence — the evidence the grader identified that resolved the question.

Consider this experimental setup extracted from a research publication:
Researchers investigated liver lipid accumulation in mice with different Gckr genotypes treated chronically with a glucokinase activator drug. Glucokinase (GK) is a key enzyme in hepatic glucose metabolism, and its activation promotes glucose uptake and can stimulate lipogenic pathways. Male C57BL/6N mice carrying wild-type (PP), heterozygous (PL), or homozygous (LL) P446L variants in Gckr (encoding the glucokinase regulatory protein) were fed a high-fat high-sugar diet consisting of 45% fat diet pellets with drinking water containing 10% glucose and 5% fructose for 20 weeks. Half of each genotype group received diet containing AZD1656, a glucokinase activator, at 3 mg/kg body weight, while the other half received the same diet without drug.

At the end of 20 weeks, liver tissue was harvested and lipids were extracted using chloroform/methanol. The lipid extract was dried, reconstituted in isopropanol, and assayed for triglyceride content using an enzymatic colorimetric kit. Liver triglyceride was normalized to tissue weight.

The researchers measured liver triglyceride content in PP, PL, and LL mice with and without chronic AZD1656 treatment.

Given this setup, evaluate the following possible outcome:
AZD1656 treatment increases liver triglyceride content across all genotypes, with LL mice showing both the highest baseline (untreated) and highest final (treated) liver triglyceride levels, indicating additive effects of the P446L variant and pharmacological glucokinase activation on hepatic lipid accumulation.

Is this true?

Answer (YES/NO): NO